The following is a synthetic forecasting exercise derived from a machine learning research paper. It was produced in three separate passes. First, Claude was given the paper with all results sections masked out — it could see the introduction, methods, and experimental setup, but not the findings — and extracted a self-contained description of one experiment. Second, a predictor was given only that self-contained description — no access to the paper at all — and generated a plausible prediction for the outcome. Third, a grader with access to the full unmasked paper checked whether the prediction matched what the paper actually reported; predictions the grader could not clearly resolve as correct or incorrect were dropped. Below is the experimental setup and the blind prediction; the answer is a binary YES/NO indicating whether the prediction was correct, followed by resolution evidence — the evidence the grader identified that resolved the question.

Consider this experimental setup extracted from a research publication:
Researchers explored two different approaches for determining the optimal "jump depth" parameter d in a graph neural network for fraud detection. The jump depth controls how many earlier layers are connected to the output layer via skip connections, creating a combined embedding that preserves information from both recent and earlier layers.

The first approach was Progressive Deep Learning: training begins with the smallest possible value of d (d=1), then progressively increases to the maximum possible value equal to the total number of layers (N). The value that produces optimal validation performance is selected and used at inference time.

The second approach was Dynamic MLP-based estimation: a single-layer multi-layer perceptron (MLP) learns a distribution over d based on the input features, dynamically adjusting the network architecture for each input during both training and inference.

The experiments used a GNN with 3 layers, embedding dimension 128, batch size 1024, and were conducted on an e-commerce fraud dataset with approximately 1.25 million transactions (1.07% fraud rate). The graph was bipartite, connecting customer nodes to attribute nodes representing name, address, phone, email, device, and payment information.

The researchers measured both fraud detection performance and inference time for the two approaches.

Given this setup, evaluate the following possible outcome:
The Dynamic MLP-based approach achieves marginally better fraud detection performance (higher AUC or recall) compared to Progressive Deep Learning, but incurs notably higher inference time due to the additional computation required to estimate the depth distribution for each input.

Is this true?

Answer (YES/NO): NO